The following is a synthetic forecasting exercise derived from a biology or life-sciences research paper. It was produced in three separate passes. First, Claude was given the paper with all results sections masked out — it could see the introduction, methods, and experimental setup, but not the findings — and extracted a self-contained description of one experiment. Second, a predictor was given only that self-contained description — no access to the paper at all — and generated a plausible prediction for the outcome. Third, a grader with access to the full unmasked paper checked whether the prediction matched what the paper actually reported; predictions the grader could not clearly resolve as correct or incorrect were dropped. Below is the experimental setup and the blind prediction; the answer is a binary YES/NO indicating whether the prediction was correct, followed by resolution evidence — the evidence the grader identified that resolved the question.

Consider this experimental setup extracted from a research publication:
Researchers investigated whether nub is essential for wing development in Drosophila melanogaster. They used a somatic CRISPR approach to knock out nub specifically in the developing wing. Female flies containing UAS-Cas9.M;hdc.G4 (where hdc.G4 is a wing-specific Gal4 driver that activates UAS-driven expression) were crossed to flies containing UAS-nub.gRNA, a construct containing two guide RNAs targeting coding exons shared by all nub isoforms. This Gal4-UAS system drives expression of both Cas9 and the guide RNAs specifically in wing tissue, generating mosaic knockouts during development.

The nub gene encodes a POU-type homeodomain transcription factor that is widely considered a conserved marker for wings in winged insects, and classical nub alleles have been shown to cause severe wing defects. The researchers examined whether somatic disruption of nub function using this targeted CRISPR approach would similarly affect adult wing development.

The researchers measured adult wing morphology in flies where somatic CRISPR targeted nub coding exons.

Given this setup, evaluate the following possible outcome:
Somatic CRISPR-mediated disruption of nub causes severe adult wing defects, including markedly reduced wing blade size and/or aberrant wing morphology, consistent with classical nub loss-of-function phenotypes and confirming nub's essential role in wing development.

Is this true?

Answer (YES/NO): NO